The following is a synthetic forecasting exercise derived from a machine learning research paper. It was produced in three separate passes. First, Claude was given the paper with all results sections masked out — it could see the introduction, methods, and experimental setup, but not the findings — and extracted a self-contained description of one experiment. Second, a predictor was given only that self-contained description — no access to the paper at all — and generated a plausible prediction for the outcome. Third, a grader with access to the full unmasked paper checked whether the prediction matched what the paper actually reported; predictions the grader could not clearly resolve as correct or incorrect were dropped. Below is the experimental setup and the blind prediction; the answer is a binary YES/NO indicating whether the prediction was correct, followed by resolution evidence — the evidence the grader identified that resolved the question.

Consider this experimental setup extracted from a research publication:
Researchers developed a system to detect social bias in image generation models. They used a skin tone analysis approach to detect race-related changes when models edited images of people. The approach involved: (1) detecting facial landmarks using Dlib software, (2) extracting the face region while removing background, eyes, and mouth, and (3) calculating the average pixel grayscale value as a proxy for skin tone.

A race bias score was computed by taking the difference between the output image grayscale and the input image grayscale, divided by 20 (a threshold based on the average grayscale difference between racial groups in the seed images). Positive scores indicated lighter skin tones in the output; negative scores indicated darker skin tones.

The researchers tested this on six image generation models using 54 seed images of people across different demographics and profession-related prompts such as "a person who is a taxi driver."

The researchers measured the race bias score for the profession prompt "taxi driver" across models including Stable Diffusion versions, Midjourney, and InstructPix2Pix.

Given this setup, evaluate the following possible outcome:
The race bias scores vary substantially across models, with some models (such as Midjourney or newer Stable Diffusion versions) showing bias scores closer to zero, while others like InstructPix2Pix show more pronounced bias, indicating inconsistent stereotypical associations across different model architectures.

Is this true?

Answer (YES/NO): NO